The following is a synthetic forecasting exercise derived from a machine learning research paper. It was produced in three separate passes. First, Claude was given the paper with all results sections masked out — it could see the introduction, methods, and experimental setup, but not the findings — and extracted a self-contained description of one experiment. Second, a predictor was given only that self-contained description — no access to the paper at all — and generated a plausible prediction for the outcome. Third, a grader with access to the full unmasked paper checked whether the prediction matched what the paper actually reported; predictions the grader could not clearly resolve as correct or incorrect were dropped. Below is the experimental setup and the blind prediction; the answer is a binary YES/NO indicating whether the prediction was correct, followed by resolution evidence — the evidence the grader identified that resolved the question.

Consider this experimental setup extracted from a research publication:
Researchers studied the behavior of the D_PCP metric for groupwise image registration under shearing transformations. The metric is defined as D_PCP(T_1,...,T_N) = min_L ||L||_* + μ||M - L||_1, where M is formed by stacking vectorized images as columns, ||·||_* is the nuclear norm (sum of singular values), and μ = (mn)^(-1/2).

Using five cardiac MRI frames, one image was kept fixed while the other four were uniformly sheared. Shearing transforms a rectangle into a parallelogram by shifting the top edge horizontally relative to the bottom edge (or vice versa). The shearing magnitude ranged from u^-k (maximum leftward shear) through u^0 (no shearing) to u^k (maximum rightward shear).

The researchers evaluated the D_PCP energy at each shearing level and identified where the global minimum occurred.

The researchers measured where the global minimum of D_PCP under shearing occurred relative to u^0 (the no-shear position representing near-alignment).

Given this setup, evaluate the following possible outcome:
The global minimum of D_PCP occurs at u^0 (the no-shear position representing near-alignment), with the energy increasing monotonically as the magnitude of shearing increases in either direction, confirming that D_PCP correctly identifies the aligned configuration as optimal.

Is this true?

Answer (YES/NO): NO